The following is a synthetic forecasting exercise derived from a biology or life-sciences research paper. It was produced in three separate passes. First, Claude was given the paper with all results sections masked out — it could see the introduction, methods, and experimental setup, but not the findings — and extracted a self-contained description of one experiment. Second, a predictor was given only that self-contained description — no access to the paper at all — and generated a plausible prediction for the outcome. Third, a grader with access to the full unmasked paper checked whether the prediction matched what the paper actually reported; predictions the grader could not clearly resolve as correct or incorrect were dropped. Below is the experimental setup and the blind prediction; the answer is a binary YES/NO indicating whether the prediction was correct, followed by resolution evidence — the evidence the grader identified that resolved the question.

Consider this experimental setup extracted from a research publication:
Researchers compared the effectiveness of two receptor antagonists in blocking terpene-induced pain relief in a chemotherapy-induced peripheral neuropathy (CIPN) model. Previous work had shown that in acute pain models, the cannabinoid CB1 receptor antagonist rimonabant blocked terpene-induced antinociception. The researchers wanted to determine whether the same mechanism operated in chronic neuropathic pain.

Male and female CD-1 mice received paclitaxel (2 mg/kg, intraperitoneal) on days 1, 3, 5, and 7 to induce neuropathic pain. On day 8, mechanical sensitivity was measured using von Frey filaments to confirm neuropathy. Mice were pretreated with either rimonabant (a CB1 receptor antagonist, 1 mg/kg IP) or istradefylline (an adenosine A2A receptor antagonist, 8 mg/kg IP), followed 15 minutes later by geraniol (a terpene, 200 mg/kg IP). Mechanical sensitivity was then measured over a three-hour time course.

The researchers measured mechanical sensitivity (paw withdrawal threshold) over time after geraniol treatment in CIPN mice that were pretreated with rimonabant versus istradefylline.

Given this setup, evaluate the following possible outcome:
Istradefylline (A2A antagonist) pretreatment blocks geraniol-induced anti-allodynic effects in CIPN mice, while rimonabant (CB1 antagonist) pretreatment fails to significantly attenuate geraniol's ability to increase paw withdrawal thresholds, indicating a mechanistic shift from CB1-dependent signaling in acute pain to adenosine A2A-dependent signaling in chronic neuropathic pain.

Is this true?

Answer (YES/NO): YES